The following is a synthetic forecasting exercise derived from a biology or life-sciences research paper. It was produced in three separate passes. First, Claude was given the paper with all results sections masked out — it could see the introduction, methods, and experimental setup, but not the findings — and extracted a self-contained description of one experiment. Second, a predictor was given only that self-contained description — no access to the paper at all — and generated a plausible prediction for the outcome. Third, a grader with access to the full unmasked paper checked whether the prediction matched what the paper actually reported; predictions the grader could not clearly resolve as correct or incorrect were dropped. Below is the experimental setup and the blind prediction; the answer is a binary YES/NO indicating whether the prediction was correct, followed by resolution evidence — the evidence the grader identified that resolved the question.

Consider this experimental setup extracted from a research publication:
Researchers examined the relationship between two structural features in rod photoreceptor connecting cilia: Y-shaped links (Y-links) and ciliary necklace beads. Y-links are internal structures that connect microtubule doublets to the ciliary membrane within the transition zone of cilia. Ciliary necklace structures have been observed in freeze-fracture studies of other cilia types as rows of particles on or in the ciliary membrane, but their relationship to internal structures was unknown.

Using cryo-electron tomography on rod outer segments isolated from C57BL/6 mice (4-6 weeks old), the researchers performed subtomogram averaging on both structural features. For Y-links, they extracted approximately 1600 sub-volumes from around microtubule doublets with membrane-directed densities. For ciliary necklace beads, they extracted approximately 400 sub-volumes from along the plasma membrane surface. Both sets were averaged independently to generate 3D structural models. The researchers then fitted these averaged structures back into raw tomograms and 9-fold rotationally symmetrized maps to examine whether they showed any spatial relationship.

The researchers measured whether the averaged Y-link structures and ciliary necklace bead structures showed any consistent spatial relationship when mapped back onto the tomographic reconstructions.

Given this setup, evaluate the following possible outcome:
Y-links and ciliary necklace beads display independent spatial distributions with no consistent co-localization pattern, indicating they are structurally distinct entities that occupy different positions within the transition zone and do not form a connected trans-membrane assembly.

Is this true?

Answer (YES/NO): NO